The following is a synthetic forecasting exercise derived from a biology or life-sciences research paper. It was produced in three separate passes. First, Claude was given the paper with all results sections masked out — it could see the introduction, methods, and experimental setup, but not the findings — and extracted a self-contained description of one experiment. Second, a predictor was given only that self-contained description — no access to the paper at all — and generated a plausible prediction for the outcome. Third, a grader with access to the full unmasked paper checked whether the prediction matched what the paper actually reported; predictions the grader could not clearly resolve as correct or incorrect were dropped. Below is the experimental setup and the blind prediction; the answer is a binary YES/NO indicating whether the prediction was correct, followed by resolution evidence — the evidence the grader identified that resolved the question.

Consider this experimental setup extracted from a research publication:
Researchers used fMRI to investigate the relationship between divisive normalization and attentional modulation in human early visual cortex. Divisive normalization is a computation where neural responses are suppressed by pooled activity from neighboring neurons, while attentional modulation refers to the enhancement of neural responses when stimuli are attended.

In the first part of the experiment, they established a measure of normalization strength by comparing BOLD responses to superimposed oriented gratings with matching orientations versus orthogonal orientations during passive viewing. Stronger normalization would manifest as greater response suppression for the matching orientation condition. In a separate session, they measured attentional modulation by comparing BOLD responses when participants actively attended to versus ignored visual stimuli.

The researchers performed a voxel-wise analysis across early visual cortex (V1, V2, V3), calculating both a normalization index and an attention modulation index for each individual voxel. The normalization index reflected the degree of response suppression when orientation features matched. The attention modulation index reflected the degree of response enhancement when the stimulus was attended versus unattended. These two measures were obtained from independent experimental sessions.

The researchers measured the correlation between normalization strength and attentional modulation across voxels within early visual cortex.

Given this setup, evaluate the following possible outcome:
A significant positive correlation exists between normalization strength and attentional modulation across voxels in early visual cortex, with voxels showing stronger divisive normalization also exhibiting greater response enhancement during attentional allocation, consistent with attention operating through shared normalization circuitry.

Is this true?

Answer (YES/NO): YES